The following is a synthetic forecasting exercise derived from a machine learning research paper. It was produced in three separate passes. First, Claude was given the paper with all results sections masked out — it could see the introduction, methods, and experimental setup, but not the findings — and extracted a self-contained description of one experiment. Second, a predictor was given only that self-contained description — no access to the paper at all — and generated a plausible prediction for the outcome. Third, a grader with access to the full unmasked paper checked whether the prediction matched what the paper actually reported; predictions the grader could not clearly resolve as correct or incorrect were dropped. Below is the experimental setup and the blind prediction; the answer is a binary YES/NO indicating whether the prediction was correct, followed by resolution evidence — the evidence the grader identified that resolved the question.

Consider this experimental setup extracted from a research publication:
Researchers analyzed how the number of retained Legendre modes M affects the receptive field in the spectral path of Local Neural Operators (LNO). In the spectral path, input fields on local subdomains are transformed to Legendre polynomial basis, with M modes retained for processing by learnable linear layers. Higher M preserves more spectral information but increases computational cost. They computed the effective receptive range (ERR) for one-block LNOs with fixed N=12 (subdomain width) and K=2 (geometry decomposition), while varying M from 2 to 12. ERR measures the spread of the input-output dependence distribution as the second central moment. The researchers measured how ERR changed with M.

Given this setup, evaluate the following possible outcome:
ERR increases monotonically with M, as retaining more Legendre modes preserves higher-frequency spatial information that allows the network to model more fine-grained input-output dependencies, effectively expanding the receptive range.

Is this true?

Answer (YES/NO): NO